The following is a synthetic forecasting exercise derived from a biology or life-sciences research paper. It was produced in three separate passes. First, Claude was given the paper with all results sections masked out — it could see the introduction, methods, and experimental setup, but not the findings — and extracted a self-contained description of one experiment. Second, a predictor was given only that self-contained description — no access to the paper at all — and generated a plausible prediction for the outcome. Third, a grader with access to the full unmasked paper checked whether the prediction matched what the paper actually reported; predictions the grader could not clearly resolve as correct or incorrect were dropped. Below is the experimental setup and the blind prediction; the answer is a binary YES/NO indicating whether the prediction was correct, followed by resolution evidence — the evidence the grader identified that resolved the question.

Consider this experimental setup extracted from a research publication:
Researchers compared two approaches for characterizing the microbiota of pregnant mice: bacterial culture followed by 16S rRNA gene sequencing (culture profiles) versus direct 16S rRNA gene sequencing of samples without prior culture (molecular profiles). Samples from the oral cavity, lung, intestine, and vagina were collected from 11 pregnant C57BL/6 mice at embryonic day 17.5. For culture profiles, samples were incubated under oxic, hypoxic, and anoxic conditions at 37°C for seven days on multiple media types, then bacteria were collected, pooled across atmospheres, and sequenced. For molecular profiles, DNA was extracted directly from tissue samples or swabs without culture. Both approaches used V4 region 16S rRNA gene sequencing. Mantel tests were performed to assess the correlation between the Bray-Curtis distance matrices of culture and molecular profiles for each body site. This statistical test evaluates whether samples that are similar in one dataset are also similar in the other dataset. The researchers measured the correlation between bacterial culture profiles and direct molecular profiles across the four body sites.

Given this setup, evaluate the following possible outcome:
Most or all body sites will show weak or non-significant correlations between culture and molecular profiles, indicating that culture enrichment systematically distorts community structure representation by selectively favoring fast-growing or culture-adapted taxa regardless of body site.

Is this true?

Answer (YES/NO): NO